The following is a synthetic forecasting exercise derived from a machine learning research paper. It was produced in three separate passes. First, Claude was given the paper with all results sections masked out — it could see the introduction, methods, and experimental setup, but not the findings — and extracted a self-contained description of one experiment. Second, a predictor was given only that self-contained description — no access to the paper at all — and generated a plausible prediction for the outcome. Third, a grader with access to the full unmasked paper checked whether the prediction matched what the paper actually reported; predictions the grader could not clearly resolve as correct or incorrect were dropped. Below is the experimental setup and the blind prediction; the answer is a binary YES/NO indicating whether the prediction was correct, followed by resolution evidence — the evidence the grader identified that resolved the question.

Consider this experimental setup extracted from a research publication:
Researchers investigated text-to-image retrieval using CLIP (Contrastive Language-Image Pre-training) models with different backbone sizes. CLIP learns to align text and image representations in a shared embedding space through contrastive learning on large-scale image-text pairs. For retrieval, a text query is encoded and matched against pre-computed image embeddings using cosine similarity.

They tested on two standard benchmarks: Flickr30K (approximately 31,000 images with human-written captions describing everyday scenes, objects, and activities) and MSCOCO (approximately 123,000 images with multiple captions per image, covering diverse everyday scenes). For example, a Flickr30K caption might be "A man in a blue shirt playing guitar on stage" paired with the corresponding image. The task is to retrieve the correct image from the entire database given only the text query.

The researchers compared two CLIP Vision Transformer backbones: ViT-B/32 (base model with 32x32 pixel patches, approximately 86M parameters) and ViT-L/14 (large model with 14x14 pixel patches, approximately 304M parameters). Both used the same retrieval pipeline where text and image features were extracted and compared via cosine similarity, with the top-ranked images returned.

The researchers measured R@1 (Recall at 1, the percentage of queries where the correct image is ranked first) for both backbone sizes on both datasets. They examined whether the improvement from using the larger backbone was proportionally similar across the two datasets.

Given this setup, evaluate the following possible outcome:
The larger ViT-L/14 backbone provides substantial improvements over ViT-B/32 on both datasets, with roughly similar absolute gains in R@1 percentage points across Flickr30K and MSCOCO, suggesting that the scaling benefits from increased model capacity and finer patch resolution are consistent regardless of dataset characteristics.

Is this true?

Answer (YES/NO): NO